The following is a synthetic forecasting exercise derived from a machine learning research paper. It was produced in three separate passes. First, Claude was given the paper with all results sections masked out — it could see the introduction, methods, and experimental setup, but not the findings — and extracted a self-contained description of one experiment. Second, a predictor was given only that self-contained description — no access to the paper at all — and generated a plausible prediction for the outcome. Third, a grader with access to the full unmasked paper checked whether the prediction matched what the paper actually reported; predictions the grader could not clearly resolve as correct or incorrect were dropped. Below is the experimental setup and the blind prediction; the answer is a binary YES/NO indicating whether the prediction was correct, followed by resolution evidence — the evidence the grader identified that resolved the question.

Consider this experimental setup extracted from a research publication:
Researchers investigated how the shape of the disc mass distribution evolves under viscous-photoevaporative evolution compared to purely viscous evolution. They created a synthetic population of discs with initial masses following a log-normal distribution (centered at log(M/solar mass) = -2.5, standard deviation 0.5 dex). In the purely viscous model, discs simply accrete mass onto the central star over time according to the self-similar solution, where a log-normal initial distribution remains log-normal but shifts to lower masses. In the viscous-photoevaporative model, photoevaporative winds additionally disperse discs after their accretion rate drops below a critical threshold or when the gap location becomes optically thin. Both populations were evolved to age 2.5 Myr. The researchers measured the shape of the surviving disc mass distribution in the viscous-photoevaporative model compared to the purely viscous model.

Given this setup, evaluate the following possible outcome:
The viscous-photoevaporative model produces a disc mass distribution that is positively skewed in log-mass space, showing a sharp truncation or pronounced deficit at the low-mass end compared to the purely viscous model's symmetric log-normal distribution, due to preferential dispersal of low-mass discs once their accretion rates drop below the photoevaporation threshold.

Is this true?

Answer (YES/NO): YES